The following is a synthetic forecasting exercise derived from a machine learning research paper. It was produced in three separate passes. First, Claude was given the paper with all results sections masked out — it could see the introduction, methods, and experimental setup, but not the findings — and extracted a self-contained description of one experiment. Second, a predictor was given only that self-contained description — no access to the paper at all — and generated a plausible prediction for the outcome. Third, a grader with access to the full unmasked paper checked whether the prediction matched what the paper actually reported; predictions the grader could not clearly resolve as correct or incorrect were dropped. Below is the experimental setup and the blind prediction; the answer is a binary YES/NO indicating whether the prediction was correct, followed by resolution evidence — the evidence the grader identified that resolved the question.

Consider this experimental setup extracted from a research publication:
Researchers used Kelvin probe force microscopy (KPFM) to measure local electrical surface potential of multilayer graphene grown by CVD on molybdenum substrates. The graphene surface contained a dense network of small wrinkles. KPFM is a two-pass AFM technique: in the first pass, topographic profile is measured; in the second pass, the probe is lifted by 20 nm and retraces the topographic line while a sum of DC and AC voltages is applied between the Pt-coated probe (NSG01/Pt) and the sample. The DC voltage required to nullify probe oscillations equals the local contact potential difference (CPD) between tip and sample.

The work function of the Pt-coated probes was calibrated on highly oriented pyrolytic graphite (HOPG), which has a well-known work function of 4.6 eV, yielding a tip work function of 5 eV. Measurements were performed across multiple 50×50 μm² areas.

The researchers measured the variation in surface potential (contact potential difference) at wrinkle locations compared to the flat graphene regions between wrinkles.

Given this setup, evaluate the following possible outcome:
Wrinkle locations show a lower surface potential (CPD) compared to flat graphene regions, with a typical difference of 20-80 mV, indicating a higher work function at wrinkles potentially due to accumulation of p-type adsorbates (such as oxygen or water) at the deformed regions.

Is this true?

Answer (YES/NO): NO